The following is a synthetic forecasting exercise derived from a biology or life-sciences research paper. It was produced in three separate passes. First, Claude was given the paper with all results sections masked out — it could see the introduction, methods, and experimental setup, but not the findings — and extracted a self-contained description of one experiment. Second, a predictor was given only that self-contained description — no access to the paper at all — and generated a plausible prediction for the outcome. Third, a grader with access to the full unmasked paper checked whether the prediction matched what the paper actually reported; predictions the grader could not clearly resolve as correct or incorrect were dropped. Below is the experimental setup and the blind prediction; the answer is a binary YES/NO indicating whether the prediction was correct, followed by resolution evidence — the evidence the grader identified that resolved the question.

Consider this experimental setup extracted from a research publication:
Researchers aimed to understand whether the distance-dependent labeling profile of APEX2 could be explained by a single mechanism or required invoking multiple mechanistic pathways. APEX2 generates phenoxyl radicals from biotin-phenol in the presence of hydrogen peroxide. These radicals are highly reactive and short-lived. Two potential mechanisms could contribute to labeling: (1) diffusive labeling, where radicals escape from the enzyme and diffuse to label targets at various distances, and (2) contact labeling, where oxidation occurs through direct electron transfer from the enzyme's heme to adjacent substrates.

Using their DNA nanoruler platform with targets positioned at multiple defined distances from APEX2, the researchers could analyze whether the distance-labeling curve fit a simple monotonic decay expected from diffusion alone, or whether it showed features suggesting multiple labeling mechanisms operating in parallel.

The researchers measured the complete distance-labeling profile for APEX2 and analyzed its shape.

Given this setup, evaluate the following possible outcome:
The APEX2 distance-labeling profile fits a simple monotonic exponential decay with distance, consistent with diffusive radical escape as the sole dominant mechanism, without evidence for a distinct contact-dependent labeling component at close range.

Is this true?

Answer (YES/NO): NO